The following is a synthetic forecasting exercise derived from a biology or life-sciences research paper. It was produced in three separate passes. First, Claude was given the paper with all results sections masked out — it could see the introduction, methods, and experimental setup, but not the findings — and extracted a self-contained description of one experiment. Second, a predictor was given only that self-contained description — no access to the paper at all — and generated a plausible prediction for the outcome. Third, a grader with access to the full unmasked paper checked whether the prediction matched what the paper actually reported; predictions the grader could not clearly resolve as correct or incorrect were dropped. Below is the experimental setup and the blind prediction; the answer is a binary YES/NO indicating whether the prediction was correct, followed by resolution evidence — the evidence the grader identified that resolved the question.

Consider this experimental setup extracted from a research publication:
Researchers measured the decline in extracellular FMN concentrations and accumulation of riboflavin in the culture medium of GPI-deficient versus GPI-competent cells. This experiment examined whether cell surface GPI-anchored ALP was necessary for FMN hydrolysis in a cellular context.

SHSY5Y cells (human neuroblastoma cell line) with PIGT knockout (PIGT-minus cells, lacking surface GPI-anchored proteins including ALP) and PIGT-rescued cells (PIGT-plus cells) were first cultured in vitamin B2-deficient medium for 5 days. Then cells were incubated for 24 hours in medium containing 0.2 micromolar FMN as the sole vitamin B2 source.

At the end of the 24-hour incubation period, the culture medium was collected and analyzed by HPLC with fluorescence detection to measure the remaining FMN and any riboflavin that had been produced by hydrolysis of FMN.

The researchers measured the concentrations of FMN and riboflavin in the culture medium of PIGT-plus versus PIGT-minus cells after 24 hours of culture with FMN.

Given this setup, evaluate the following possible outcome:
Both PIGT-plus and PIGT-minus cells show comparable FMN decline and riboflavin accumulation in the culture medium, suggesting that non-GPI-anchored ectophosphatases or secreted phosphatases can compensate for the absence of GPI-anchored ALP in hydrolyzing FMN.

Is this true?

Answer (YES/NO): NO